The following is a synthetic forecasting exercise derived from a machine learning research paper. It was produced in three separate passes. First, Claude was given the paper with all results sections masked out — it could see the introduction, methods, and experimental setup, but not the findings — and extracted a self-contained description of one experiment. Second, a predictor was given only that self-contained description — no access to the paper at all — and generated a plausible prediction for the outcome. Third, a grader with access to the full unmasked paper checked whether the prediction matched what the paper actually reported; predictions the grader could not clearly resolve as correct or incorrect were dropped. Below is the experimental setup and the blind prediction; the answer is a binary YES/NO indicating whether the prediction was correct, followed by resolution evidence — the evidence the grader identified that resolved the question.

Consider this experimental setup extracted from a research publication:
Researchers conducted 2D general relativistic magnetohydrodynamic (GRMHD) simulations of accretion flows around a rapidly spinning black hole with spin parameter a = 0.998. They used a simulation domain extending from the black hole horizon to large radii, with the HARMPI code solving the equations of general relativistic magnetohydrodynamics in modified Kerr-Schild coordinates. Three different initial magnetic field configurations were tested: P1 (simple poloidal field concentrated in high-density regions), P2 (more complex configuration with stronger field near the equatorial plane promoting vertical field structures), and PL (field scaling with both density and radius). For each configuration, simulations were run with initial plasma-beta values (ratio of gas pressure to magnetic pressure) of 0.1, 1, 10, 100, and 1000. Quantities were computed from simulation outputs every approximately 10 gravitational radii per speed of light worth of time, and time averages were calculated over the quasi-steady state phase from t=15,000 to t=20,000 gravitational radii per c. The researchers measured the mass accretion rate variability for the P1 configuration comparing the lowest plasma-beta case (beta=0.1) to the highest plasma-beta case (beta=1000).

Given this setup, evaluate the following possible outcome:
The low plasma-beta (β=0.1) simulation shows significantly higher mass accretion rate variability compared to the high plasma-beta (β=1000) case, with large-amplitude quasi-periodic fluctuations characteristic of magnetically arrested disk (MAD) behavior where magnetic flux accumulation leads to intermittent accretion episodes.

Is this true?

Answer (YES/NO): YES